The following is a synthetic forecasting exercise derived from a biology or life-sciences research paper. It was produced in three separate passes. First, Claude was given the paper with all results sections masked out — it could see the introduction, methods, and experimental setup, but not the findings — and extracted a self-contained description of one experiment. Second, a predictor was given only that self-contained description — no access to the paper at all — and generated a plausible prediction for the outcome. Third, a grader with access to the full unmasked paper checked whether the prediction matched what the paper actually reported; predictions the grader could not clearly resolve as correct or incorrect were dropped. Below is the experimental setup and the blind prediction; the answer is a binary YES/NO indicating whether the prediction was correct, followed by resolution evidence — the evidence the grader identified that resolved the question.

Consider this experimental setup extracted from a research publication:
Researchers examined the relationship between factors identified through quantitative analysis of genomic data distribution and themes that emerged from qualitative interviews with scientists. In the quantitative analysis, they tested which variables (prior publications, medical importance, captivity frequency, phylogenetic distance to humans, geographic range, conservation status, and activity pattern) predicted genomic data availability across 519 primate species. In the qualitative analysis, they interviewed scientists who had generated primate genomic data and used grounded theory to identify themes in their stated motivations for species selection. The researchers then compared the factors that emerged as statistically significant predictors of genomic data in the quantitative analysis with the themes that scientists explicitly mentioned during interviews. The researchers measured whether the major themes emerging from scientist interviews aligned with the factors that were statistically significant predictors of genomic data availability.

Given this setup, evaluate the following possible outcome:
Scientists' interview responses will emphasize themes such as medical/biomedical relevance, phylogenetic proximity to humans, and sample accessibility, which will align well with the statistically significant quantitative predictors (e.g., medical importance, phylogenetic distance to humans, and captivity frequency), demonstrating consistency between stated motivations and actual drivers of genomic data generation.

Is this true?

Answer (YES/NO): YES